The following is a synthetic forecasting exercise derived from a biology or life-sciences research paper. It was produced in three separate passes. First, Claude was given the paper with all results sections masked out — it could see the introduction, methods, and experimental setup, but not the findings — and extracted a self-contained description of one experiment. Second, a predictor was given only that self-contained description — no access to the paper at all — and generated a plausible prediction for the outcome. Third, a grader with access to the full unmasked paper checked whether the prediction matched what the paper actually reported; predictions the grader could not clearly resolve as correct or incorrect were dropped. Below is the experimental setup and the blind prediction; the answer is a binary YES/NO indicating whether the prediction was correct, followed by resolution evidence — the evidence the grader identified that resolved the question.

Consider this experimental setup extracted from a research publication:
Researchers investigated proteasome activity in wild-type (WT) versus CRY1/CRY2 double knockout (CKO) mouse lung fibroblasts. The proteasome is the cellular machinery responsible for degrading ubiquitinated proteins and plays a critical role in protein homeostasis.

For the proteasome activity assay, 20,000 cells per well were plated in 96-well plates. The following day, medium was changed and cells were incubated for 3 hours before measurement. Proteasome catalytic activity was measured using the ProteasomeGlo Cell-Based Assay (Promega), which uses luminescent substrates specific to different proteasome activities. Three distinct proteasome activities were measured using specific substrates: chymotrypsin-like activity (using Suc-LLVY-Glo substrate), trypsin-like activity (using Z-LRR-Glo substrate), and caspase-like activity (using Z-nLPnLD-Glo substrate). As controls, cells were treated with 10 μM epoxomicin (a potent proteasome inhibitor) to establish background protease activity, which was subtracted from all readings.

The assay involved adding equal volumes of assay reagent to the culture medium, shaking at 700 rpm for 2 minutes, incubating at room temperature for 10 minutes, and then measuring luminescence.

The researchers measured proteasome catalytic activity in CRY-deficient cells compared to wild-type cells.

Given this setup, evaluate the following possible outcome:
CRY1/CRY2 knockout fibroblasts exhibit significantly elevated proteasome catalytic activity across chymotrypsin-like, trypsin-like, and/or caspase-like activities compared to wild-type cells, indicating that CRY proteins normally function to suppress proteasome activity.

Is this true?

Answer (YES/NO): NO